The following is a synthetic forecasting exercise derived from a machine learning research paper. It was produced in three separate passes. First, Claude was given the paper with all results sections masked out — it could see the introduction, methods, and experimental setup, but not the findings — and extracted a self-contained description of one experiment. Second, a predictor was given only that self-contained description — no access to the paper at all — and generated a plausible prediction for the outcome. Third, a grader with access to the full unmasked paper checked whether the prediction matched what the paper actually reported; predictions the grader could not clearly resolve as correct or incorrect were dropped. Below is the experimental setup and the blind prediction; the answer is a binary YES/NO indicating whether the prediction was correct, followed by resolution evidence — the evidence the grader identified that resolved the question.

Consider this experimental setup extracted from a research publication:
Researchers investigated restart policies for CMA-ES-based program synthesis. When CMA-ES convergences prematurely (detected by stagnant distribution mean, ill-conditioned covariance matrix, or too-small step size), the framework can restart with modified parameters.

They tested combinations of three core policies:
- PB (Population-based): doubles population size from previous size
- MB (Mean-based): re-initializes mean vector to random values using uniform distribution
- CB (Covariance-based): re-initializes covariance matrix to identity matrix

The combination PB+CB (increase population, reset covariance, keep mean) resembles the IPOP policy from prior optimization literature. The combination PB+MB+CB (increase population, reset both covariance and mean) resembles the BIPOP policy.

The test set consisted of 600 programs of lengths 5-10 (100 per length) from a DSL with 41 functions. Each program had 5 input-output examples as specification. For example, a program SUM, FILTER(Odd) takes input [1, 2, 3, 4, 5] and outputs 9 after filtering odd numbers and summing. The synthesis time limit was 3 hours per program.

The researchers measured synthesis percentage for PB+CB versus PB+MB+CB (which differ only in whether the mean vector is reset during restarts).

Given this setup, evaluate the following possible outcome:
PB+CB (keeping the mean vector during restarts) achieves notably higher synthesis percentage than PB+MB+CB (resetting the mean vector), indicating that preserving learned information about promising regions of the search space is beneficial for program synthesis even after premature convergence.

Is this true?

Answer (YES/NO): NO